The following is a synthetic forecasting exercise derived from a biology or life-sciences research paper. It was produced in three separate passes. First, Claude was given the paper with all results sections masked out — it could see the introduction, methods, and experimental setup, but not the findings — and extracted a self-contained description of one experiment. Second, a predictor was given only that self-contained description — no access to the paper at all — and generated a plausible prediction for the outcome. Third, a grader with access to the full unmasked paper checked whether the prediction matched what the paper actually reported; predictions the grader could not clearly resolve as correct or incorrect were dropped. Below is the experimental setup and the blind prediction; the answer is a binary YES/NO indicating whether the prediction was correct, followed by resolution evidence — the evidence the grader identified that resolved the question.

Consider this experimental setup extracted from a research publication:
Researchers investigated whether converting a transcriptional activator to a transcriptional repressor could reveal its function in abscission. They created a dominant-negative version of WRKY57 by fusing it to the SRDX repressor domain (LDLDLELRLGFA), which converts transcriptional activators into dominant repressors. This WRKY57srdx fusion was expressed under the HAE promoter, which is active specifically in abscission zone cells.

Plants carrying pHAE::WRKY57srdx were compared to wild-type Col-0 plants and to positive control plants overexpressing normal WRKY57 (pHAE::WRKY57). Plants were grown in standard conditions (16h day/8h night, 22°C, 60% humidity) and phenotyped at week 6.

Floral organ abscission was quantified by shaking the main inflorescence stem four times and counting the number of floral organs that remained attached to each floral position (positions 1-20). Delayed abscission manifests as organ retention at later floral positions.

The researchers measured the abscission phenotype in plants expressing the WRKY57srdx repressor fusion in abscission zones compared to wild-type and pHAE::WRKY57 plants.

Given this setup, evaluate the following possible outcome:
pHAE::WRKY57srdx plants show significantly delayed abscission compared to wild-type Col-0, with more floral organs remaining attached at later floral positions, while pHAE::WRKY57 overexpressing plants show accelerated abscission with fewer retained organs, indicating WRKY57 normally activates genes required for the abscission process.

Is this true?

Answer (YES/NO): YES